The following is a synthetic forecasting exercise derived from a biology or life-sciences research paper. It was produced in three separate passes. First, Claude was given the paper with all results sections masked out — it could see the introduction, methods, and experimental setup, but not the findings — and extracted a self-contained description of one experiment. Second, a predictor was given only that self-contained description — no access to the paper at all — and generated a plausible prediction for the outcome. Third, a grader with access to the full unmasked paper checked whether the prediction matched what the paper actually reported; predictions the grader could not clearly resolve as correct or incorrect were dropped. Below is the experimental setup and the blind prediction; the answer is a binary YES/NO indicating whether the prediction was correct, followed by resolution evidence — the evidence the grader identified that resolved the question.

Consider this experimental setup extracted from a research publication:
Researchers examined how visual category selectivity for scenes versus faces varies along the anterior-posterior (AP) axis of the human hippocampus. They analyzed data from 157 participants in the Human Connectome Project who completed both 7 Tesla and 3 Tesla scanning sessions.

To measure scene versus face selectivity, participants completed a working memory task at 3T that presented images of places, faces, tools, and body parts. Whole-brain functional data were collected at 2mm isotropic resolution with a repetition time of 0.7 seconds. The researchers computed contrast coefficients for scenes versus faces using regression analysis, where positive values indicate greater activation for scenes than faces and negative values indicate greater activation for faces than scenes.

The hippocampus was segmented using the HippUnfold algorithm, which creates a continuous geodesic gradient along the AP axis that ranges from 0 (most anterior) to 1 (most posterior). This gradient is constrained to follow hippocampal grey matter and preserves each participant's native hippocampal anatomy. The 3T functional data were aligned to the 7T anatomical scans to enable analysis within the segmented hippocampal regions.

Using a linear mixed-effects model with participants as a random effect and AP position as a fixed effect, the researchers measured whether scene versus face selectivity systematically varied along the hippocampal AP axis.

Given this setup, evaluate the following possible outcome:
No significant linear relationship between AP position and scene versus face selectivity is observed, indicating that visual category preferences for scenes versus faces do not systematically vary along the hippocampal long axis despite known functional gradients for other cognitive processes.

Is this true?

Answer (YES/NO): NO